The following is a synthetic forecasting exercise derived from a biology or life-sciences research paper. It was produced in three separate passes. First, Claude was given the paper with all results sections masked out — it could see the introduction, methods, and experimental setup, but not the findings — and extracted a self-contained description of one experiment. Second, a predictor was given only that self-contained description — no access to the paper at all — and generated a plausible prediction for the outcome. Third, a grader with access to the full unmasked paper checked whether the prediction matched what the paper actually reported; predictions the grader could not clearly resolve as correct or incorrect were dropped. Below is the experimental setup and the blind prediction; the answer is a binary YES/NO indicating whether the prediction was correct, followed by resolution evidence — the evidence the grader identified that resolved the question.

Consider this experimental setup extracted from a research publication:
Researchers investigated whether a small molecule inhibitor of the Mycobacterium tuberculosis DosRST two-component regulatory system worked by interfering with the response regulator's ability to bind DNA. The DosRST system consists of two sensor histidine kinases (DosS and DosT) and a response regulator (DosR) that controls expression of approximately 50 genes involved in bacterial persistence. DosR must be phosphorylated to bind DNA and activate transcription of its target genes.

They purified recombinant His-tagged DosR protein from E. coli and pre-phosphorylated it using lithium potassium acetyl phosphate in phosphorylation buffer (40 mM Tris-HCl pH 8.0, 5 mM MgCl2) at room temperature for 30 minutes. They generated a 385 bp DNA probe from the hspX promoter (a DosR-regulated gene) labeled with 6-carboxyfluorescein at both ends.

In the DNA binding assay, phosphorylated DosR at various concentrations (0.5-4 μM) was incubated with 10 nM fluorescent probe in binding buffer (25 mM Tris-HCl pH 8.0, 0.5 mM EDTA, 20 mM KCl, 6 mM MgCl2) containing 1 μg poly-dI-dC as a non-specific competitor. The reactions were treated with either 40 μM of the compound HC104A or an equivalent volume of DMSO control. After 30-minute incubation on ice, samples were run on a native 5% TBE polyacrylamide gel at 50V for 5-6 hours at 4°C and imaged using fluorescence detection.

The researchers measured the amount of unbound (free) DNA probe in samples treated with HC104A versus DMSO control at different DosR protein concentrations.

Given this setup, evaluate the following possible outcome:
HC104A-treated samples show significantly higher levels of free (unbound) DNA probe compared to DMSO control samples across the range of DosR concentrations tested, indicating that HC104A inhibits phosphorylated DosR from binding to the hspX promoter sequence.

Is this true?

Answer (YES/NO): YES